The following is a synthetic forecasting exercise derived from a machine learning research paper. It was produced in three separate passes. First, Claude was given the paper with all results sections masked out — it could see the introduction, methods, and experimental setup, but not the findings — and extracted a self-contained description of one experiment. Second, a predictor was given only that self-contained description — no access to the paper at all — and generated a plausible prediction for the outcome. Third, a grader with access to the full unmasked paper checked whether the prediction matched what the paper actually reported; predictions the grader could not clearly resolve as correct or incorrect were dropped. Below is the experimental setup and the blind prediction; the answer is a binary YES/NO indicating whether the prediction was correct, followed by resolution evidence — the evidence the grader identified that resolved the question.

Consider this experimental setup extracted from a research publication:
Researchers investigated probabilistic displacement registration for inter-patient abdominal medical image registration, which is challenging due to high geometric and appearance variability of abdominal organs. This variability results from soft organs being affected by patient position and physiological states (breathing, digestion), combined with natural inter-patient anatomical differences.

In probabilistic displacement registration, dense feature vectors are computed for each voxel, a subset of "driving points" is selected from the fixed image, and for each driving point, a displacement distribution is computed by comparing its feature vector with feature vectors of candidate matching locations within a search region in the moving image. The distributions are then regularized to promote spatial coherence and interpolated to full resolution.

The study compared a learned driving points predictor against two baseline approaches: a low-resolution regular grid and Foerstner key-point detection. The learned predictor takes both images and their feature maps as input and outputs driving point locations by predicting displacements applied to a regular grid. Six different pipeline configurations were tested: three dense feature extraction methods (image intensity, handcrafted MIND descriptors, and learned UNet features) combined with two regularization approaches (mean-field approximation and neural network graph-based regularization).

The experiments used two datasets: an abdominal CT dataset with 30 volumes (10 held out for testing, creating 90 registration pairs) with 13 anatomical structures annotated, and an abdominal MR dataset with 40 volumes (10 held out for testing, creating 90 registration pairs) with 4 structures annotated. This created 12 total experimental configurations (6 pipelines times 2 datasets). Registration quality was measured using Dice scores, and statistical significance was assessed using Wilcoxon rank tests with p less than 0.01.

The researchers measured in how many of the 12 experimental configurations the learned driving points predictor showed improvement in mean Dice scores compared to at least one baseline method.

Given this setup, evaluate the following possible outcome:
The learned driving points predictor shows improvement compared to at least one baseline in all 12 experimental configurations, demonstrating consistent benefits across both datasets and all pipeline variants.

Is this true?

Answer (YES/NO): NO